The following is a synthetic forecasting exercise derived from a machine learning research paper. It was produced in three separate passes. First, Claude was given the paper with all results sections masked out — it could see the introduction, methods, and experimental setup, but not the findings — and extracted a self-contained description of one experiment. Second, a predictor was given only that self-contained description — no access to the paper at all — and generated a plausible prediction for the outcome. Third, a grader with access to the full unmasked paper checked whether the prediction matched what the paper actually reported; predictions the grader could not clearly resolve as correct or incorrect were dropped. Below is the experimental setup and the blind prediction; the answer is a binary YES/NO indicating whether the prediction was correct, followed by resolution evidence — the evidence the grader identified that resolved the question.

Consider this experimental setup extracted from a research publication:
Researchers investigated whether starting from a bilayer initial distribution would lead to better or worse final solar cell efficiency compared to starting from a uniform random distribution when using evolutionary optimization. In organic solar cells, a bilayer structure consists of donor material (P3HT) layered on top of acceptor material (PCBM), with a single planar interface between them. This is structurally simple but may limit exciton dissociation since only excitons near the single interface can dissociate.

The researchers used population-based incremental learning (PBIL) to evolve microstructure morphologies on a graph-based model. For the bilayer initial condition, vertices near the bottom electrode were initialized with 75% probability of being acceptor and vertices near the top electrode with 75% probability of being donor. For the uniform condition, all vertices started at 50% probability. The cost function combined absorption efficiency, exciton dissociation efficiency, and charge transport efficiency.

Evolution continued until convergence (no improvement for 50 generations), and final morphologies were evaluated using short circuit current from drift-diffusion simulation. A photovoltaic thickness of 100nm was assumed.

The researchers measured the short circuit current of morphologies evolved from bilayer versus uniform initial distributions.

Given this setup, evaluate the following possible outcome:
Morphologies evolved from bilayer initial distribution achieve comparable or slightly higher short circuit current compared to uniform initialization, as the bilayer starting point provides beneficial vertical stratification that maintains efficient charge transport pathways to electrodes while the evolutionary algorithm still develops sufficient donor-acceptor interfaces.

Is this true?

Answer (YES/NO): NO